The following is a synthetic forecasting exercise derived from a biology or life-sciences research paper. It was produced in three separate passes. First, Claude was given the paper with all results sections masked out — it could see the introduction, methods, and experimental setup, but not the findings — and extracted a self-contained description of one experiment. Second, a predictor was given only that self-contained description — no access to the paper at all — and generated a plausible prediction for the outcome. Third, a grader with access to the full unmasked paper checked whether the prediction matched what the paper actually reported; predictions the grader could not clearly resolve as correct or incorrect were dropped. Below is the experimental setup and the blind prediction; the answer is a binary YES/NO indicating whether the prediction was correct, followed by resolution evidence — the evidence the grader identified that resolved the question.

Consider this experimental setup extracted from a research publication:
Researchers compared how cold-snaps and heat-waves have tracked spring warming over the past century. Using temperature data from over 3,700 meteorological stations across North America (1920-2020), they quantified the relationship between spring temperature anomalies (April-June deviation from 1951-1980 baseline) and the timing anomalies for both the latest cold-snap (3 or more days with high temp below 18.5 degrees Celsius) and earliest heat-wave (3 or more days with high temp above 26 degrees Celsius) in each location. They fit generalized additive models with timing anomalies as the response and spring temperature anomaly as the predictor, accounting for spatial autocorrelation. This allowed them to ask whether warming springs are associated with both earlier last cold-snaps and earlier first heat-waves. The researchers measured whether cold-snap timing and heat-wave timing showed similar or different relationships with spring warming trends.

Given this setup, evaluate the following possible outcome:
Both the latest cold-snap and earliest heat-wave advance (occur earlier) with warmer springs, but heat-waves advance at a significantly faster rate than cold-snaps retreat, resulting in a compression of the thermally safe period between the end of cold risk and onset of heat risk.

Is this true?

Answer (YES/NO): NO